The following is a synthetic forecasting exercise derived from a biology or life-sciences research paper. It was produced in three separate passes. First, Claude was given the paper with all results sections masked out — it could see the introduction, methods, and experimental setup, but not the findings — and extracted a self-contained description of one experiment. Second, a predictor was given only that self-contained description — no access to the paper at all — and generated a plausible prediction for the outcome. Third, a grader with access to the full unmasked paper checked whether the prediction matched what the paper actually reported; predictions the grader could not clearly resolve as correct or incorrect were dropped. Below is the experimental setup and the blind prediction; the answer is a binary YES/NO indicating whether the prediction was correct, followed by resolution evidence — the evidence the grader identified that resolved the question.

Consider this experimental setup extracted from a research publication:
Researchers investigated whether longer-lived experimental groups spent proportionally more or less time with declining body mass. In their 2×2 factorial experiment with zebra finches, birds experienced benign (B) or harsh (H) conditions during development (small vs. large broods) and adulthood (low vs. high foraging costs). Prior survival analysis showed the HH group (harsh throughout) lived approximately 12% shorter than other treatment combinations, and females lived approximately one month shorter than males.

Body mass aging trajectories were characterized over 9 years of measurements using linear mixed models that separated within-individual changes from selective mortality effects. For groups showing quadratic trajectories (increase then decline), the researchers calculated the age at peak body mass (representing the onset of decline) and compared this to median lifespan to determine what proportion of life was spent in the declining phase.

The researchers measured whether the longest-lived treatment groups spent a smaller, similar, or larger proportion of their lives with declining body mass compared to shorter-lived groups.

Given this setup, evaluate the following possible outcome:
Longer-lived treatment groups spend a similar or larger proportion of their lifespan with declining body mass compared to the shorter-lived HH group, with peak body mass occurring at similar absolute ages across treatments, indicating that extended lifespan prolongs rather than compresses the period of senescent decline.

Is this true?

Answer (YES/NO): NO